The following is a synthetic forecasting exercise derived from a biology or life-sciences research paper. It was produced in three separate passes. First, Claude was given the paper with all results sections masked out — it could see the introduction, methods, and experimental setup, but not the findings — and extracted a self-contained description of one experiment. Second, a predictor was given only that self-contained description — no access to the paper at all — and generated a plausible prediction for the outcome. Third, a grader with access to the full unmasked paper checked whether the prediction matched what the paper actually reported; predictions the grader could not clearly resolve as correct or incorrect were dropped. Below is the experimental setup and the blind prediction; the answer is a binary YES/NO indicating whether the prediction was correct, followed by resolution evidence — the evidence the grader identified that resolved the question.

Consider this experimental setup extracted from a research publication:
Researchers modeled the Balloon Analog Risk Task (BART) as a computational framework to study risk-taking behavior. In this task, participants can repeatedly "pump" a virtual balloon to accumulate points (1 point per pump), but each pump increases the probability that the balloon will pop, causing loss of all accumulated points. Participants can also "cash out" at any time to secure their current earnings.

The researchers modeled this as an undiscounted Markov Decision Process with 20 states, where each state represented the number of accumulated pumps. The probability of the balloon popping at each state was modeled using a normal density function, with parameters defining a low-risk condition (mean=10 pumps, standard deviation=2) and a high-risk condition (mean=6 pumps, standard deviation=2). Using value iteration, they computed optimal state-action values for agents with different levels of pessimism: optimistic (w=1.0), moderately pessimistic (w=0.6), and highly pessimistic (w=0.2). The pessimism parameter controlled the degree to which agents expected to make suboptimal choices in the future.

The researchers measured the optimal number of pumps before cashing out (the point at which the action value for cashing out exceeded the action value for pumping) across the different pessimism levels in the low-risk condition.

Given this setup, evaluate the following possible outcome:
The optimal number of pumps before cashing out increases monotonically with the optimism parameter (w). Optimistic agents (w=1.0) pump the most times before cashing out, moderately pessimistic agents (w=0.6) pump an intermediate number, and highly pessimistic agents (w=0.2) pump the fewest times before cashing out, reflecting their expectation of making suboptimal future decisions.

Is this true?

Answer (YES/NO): YES